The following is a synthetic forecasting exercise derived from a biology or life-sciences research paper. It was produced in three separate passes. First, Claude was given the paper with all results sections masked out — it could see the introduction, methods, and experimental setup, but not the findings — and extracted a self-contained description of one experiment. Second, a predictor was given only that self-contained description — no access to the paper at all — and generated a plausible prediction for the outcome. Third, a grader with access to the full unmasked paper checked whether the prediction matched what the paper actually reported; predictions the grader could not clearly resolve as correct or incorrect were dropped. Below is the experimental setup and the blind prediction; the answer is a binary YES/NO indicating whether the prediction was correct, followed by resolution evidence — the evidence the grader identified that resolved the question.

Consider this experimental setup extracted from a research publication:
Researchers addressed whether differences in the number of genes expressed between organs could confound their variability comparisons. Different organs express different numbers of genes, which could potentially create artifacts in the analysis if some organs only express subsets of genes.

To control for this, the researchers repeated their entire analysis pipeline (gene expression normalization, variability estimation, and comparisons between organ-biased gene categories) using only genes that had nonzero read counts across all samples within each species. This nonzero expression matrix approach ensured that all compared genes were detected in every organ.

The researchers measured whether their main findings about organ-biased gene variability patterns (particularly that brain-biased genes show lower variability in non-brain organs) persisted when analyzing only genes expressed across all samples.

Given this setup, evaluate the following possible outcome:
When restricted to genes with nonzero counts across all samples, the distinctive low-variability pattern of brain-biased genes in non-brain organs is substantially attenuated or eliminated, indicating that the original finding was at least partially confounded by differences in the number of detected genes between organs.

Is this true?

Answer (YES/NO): NO